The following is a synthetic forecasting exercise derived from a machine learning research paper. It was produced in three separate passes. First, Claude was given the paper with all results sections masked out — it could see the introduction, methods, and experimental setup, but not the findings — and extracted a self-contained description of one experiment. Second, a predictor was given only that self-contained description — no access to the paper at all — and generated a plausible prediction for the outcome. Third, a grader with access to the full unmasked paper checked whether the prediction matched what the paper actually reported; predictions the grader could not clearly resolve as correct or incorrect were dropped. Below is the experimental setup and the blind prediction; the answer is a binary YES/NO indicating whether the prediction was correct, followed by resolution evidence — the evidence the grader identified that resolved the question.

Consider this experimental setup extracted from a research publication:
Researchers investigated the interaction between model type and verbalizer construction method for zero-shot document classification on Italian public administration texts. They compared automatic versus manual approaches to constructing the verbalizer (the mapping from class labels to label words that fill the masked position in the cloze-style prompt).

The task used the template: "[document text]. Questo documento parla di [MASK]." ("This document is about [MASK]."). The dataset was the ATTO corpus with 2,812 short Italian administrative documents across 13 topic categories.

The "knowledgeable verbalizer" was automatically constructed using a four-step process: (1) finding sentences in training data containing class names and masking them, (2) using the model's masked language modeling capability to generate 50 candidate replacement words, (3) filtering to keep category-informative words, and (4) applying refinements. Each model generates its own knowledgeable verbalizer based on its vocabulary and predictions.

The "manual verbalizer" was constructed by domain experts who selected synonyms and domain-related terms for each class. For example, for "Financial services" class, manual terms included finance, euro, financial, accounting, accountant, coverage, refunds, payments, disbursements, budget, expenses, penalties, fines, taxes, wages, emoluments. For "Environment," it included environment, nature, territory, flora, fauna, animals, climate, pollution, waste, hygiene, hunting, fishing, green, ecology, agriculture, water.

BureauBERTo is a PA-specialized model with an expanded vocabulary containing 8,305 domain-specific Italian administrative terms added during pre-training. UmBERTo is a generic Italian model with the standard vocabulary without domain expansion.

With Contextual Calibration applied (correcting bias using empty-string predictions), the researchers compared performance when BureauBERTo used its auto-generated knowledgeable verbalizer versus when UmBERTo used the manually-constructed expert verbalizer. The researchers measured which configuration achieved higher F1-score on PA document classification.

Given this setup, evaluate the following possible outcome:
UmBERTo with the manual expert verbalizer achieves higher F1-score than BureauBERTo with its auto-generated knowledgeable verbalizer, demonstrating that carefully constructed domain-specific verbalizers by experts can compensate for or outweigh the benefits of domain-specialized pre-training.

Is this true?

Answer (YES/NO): YES